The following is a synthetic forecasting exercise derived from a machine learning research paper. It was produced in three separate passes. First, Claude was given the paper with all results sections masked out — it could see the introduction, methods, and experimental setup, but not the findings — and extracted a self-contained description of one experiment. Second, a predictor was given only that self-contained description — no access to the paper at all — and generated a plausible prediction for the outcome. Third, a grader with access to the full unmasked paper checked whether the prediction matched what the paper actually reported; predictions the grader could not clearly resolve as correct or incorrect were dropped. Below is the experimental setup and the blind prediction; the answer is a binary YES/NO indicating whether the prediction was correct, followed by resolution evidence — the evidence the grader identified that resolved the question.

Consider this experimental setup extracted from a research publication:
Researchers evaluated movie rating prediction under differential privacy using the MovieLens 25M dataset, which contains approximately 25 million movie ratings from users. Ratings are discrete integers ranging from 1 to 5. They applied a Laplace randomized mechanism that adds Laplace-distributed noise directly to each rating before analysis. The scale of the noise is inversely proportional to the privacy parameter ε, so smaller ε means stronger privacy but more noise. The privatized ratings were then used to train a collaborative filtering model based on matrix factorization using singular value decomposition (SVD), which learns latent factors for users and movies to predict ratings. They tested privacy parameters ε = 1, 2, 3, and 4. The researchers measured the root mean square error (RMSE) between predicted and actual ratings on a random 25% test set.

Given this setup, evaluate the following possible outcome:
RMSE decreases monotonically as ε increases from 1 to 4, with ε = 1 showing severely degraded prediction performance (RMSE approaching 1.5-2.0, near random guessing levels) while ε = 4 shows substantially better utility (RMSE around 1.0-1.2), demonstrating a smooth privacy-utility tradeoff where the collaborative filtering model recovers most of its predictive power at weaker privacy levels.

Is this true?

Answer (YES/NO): NO